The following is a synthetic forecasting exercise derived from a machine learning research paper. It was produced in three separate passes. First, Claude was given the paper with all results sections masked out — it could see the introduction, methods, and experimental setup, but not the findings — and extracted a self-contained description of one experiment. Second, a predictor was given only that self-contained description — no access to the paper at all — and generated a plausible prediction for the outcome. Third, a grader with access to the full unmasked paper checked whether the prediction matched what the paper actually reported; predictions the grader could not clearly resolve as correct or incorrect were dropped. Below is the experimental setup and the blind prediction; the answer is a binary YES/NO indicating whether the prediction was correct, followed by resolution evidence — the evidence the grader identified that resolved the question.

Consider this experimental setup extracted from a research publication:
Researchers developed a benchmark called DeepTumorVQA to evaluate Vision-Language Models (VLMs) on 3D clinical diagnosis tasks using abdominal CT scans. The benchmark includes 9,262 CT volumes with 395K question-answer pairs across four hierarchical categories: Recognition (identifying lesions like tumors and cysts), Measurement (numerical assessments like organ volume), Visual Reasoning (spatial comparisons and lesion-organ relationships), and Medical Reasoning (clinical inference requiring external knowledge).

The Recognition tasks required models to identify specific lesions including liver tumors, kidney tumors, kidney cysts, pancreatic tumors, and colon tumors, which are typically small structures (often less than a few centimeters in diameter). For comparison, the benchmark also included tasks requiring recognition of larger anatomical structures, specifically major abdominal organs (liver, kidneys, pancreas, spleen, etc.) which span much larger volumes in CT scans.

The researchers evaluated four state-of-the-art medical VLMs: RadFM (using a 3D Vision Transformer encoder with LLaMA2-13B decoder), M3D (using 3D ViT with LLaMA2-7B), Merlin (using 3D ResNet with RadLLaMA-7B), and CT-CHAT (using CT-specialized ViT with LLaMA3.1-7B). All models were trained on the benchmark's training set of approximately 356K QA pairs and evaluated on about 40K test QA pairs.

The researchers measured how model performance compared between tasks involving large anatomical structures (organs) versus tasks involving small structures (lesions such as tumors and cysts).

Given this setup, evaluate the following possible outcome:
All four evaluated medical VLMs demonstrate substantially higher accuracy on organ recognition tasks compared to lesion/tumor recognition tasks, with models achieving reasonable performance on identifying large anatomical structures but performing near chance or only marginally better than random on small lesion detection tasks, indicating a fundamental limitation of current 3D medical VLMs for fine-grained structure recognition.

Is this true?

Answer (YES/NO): NO